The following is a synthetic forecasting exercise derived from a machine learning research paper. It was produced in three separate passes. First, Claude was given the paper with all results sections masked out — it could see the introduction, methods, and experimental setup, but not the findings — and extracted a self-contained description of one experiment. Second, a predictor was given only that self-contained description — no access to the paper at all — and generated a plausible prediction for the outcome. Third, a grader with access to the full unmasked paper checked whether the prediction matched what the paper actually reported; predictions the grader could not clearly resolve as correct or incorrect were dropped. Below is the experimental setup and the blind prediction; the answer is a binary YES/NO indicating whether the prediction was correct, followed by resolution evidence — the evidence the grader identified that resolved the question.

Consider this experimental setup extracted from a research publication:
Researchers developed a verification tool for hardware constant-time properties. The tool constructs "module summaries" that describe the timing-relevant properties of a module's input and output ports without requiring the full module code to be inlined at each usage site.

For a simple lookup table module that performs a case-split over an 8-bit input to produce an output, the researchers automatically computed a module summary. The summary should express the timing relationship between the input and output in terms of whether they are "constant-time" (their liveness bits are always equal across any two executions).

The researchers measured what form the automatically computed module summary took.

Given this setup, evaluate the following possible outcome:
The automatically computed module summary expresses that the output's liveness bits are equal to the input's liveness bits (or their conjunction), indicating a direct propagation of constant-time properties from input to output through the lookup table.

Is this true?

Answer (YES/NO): NO